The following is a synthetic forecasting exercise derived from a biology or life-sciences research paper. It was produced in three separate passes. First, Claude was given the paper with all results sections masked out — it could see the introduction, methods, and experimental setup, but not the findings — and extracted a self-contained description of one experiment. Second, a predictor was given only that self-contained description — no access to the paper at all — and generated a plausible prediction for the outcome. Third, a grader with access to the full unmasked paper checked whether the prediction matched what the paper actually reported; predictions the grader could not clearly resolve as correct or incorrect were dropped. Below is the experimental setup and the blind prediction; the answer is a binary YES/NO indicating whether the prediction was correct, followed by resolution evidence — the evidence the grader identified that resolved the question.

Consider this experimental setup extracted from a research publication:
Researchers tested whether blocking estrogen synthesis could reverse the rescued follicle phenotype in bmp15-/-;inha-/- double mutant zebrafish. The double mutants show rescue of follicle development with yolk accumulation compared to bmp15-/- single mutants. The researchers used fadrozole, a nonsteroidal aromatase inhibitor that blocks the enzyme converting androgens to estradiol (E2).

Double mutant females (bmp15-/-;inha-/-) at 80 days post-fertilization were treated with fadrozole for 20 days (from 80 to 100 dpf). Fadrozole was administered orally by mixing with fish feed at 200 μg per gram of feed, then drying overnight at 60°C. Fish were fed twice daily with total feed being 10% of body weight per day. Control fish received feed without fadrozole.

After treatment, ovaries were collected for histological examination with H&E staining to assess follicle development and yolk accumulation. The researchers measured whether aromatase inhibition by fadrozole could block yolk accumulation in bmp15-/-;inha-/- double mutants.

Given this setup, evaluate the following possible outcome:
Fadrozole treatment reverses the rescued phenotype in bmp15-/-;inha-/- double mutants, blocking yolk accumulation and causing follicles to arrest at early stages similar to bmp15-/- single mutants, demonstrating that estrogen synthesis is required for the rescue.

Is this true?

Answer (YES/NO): YES